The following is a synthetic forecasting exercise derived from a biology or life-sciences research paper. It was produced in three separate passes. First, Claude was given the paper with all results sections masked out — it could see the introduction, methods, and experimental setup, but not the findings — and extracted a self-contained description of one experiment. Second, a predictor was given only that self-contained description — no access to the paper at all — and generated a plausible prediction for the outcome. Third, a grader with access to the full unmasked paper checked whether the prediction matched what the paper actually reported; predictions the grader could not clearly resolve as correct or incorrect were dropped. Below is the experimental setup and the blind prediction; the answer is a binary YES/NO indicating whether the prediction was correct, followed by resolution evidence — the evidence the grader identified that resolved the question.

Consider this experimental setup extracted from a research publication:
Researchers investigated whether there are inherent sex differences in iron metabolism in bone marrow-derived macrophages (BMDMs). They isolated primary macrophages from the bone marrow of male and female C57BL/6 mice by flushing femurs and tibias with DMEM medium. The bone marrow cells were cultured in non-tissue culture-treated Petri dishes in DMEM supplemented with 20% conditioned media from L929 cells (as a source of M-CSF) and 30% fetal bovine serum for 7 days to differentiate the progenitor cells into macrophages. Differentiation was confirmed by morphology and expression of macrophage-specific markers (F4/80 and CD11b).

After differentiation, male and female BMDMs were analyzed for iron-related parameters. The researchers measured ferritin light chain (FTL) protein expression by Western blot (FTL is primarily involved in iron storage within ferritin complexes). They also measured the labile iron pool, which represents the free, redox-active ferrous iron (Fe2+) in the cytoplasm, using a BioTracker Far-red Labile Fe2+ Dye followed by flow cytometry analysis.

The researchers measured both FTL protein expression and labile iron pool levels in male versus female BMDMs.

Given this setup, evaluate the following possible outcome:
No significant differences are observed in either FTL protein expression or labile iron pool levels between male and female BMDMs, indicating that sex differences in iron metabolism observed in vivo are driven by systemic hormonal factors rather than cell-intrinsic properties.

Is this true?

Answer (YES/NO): NO